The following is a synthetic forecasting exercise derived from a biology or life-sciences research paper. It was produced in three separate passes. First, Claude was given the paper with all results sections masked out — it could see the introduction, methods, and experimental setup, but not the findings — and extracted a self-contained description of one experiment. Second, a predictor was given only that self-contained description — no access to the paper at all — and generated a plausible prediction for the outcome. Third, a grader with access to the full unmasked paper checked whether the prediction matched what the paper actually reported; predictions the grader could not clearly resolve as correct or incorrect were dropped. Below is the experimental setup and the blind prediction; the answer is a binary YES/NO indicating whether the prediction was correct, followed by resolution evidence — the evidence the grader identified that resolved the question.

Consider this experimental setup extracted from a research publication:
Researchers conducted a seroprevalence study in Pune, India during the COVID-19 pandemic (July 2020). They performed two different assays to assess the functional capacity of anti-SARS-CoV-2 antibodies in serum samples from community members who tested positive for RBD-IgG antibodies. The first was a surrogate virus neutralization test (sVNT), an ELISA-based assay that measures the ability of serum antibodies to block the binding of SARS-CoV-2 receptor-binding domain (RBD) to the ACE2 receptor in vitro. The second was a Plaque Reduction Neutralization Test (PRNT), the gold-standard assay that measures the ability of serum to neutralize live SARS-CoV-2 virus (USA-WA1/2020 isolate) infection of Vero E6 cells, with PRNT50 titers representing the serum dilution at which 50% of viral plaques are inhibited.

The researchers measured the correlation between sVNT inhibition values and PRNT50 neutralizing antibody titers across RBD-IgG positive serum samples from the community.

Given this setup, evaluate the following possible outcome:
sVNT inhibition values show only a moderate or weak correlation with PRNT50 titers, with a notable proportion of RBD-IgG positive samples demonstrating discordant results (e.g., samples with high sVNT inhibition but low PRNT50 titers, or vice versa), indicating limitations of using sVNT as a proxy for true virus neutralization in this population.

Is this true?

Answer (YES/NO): NO